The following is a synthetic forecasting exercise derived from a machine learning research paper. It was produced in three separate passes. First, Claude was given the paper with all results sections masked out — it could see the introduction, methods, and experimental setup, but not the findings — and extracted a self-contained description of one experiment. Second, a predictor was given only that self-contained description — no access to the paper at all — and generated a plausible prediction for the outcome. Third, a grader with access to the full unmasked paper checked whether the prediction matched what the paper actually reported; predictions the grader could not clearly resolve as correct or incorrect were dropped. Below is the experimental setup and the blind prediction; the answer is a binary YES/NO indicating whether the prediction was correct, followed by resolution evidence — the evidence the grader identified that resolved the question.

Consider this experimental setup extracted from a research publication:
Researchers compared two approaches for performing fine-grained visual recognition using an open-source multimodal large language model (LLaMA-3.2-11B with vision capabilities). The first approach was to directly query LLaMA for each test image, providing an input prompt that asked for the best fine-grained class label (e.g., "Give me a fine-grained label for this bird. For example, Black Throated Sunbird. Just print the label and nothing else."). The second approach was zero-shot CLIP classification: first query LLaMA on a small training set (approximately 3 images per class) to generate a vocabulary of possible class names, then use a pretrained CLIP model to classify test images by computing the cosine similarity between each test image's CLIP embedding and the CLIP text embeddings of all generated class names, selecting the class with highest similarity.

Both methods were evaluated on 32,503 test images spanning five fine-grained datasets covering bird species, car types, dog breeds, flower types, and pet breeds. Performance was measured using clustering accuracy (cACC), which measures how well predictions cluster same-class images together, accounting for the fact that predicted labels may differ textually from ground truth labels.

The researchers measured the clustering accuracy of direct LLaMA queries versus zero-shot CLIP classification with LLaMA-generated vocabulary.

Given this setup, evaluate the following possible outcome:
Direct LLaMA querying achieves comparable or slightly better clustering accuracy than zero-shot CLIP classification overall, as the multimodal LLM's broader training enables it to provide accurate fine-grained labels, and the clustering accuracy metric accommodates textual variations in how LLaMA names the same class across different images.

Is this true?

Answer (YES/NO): NO